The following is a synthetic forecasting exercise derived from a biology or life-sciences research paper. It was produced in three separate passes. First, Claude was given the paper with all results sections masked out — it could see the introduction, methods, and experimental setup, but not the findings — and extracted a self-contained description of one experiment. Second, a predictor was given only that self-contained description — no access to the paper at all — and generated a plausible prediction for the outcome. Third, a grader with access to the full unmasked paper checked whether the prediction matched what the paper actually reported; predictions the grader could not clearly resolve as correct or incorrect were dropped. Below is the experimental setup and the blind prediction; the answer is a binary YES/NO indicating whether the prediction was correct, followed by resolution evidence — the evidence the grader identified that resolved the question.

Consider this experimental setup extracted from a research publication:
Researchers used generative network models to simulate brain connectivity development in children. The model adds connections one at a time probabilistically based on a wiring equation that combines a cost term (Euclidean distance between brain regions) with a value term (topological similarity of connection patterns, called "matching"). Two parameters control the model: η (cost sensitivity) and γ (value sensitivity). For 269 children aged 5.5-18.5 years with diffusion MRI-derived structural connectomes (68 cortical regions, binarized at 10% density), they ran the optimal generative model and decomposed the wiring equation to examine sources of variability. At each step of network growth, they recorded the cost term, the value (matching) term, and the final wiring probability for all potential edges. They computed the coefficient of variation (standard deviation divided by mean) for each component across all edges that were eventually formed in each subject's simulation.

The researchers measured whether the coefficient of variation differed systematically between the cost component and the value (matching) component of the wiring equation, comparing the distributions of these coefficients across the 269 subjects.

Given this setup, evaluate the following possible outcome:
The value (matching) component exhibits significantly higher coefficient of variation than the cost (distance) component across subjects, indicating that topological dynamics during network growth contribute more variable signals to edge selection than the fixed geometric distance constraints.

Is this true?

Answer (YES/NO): YES